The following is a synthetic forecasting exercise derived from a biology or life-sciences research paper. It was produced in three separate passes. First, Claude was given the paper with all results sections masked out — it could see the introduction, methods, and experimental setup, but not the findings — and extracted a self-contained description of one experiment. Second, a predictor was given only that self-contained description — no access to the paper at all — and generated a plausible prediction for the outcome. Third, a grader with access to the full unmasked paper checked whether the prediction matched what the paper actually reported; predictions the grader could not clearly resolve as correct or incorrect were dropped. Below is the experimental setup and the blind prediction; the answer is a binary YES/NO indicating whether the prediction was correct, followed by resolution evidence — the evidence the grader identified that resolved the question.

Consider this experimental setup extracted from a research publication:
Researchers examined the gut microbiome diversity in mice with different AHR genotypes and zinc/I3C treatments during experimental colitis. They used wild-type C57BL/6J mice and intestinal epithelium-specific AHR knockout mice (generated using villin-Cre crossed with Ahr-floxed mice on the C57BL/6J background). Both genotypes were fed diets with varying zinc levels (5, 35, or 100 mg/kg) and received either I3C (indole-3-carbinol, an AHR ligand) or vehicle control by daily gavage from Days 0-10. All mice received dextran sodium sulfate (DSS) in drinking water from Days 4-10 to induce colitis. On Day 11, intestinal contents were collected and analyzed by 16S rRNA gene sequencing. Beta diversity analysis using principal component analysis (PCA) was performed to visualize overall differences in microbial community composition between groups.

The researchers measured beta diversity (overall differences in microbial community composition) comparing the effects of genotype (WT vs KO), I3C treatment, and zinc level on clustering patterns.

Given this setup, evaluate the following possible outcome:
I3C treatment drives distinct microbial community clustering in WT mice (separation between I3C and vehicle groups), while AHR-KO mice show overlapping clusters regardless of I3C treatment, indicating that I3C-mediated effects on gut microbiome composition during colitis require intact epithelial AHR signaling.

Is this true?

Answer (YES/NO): NO